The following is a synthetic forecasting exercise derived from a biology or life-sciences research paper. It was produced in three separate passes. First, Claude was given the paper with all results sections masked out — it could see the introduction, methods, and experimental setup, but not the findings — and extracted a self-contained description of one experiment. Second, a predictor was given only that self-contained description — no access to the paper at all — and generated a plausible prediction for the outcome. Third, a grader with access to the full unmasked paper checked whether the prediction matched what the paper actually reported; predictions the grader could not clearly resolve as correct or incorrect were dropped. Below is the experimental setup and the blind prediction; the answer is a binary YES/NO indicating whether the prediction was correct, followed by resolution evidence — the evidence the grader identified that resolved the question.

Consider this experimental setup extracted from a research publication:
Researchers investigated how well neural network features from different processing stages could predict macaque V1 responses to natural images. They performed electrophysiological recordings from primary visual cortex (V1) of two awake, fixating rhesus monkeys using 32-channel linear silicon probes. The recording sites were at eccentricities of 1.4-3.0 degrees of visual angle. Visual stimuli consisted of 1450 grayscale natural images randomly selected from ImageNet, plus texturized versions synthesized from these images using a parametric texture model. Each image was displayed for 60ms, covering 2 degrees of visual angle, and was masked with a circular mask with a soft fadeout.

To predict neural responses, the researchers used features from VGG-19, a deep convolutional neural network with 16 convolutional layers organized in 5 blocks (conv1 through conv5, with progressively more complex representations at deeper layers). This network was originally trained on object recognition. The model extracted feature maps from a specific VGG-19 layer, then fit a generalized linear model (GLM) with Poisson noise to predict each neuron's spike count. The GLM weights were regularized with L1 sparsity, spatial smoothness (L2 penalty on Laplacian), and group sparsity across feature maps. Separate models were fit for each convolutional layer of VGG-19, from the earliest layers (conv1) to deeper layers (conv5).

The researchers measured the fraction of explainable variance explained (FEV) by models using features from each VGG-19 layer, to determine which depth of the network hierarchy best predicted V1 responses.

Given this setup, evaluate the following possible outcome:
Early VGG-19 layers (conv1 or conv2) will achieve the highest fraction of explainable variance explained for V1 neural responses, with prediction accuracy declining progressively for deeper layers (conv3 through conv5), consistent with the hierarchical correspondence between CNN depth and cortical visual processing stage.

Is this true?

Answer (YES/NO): NO